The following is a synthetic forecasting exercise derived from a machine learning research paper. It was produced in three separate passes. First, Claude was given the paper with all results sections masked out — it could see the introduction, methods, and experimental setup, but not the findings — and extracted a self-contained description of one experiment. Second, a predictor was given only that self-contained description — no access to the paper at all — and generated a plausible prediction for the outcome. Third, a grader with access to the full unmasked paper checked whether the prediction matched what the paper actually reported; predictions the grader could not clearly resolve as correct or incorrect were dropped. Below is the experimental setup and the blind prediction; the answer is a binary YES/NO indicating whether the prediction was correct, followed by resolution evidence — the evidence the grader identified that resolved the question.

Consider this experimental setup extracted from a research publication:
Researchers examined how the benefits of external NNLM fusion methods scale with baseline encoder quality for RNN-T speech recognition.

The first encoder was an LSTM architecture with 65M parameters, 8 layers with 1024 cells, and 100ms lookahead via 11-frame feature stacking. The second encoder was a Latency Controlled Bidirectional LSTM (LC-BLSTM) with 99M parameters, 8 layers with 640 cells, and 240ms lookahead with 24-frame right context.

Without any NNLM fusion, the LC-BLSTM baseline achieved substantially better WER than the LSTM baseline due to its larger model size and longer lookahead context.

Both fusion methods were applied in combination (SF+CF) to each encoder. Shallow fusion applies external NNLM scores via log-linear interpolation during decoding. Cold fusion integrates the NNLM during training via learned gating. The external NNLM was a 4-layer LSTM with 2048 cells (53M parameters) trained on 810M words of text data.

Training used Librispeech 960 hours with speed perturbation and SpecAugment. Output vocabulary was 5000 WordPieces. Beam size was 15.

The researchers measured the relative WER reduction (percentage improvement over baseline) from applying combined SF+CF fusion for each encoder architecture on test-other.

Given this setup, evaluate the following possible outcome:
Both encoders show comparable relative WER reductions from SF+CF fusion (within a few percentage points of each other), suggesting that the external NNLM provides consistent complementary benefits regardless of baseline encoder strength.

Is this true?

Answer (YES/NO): YES